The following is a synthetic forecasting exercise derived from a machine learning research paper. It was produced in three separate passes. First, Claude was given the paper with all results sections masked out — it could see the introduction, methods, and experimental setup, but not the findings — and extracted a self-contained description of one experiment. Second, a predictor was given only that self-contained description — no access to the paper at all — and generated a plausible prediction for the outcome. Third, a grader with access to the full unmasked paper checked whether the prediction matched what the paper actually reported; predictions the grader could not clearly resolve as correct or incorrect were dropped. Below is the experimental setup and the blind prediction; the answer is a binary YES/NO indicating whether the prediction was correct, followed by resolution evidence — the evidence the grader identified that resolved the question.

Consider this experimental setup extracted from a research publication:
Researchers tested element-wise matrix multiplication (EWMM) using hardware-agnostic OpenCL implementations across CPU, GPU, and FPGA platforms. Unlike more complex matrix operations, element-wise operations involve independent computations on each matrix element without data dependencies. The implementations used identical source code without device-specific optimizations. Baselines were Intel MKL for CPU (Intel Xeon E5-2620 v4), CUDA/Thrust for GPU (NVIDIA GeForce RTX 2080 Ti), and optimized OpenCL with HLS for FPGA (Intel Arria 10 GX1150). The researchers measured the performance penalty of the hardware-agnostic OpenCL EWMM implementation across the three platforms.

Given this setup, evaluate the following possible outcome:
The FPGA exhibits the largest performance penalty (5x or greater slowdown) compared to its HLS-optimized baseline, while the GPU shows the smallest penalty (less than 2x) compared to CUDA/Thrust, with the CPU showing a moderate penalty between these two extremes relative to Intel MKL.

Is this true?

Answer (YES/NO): NO